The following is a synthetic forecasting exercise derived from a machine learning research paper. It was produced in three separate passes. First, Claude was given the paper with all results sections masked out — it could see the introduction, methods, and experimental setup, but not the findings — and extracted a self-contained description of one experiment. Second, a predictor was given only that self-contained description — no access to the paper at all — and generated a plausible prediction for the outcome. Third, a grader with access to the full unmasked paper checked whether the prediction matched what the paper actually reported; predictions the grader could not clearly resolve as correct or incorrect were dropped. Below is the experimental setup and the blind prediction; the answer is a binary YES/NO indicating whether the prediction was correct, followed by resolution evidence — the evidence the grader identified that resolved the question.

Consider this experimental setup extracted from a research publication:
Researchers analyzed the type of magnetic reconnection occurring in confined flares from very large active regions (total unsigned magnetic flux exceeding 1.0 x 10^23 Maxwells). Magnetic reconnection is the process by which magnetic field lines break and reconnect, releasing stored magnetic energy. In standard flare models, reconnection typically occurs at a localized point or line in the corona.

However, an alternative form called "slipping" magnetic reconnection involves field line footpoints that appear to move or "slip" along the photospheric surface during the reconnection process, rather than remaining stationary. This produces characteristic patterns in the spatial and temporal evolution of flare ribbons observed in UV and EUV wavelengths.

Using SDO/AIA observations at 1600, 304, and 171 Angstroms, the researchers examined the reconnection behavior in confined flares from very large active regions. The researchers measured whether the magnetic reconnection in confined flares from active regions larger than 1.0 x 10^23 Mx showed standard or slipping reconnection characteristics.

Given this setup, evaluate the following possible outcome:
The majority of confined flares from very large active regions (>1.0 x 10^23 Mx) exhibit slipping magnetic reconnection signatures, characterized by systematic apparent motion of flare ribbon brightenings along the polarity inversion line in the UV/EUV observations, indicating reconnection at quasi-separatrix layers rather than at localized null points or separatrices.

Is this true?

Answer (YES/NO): YES